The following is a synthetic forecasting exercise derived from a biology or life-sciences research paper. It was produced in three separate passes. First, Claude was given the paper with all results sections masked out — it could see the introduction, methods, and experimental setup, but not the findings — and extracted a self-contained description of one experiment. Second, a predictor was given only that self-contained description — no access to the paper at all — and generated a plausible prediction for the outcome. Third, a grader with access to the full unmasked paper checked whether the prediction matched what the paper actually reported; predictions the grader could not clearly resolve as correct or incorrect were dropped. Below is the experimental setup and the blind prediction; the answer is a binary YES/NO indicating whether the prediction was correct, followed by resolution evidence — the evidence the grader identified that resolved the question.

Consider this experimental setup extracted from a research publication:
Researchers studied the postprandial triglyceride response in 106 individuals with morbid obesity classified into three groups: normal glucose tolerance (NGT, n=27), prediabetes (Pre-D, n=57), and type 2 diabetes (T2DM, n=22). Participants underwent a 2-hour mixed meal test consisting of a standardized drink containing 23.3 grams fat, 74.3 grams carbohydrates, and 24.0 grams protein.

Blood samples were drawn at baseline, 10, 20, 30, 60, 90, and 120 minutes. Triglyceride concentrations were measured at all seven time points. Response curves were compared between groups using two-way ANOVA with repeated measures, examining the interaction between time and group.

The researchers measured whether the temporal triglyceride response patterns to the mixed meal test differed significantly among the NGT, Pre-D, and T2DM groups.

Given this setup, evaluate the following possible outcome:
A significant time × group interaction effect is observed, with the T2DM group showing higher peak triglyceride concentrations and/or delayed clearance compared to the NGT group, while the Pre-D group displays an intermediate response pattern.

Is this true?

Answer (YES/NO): NO